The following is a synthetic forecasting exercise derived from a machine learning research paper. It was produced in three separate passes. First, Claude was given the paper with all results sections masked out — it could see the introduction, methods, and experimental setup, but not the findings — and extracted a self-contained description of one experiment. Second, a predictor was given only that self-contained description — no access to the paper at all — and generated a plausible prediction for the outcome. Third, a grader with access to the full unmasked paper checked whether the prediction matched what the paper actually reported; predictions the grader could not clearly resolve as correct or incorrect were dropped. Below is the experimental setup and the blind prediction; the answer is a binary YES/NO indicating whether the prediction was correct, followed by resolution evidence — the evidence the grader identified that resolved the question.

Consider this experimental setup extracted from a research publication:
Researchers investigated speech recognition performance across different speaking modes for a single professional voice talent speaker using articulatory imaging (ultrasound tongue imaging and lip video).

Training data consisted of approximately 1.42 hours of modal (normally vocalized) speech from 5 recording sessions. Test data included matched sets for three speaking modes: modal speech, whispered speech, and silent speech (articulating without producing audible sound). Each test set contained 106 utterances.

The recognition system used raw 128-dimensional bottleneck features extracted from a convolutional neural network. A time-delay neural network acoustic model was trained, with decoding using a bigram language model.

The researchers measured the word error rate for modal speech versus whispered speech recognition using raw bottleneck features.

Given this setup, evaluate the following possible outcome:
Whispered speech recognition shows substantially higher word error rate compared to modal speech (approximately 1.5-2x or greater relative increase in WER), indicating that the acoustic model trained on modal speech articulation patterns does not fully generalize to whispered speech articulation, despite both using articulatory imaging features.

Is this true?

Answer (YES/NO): NO